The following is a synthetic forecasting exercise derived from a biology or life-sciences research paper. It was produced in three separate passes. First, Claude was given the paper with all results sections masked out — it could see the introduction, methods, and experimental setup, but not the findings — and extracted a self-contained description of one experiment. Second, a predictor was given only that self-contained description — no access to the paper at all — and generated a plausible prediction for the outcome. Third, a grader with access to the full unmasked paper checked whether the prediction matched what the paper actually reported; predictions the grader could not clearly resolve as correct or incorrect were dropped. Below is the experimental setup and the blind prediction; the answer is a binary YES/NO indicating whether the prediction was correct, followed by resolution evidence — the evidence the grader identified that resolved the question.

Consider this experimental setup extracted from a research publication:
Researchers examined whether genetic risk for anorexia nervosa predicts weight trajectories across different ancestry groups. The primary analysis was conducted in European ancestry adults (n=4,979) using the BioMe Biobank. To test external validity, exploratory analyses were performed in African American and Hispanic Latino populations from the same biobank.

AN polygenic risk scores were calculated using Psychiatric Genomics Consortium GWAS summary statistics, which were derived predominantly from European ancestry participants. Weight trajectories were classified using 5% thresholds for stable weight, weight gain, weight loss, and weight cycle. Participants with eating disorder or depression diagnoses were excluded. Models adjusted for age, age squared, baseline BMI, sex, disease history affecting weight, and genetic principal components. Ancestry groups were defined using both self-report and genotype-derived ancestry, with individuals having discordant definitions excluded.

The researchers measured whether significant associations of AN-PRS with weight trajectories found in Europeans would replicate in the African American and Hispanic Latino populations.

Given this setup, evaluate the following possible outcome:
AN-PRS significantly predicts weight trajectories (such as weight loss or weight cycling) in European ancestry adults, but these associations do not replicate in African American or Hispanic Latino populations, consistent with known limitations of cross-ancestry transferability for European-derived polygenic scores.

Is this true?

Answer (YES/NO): NO